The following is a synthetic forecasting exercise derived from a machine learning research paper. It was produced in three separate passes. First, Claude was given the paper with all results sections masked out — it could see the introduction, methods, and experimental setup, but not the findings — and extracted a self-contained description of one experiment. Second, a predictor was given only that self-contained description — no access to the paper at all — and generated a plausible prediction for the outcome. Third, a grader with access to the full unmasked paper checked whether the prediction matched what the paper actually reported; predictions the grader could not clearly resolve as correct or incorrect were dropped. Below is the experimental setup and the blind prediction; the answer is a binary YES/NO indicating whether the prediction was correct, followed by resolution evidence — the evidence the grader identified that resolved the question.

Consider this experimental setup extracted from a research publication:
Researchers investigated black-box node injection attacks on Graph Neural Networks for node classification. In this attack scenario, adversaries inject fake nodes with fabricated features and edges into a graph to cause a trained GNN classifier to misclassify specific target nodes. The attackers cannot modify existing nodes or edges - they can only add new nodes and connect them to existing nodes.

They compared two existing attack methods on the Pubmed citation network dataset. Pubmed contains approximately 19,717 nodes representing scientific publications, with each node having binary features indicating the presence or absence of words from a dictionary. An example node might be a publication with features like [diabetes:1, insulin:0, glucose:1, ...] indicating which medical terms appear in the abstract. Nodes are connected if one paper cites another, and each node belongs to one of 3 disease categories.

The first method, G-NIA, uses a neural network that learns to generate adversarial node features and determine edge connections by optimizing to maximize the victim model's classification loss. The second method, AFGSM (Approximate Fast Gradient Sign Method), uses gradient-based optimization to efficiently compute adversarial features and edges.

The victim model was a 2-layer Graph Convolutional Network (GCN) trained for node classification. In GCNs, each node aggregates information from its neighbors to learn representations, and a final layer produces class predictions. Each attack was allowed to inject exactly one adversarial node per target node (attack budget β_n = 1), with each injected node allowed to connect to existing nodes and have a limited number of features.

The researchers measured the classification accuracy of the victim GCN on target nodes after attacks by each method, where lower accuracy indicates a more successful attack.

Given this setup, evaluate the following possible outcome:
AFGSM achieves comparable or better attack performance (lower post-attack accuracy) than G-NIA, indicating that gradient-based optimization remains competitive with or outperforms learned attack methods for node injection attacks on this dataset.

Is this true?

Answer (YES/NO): NO